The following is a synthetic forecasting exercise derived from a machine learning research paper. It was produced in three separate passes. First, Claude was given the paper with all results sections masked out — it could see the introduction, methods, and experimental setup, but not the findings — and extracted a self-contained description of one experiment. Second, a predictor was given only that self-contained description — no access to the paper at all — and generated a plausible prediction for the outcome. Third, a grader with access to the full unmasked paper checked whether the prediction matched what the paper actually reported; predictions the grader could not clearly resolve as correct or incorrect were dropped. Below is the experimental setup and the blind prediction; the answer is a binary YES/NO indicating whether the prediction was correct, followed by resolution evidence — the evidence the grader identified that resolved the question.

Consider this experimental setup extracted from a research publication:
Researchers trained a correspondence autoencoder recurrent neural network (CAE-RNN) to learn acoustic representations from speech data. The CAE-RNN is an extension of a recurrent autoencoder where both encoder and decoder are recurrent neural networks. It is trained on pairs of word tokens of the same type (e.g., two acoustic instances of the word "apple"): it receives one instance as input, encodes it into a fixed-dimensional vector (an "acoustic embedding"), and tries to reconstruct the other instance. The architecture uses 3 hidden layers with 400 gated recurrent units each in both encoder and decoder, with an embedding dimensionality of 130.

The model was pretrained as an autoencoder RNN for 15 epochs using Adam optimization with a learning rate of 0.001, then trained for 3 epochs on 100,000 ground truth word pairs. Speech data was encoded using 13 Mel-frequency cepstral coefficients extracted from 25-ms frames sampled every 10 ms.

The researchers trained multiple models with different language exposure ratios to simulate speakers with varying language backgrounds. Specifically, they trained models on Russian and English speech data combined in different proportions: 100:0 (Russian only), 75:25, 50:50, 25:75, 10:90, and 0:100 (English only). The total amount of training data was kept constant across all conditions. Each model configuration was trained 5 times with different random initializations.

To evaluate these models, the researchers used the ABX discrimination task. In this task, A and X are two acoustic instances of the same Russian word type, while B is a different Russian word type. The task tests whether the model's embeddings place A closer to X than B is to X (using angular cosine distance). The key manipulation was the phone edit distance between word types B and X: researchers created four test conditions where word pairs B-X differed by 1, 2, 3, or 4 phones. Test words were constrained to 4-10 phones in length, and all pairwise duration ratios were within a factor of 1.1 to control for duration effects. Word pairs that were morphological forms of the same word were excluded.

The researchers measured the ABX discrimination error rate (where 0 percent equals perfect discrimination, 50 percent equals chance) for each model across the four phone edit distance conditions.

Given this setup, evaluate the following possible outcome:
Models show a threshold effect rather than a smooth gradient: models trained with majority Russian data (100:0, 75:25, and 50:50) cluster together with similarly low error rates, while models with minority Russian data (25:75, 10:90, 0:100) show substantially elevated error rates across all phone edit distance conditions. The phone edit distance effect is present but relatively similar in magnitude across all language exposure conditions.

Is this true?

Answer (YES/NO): NO